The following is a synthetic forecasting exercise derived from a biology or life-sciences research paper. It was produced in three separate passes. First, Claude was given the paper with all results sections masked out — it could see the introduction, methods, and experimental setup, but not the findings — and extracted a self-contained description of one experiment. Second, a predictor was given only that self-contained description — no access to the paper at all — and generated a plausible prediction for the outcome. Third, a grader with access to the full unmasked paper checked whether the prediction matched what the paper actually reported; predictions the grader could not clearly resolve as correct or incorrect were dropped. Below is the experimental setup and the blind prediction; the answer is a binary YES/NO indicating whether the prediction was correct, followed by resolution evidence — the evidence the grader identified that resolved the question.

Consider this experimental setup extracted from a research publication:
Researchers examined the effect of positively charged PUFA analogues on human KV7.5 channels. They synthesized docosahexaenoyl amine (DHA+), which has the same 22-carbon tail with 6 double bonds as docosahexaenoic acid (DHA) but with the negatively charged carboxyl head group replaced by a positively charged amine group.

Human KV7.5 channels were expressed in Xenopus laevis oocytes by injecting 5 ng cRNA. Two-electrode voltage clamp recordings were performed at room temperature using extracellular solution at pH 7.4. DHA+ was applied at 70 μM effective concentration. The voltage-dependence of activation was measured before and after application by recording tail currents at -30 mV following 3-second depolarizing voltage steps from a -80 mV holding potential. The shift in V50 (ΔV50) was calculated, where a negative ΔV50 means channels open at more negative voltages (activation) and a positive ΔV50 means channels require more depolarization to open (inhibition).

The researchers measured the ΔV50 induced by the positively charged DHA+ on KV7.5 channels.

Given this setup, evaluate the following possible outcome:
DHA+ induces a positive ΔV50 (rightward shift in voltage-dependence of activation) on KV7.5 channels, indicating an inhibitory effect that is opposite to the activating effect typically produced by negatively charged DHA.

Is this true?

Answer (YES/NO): YES